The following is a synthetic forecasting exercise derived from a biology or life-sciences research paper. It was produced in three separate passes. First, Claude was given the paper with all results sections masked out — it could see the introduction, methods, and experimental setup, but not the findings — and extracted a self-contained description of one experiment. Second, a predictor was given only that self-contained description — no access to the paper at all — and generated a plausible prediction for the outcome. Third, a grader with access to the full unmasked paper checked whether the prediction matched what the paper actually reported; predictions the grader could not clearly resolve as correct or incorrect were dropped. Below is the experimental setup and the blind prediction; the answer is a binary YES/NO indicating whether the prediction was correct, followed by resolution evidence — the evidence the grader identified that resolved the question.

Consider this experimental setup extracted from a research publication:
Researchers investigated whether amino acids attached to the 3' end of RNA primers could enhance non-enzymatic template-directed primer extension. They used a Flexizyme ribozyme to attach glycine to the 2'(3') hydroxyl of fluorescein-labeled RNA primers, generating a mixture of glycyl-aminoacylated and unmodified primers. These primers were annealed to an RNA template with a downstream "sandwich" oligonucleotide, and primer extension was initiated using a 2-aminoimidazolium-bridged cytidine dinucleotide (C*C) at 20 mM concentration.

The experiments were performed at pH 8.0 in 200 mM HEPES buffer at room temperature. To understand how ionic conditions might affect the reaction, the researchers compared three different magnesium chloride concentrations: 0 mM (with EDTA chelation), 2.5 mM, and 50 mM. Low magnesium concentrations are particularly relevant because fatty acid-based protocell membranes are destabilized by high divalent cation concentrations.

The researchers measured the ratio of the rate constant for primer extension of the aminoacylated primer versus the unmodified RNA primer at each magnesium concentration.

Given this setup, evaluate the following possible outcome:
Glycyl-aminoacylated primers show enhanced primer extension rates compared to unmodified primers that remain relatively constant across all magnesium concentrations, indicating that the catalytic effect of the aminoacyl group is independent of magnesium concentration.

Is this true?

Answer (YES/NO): NO